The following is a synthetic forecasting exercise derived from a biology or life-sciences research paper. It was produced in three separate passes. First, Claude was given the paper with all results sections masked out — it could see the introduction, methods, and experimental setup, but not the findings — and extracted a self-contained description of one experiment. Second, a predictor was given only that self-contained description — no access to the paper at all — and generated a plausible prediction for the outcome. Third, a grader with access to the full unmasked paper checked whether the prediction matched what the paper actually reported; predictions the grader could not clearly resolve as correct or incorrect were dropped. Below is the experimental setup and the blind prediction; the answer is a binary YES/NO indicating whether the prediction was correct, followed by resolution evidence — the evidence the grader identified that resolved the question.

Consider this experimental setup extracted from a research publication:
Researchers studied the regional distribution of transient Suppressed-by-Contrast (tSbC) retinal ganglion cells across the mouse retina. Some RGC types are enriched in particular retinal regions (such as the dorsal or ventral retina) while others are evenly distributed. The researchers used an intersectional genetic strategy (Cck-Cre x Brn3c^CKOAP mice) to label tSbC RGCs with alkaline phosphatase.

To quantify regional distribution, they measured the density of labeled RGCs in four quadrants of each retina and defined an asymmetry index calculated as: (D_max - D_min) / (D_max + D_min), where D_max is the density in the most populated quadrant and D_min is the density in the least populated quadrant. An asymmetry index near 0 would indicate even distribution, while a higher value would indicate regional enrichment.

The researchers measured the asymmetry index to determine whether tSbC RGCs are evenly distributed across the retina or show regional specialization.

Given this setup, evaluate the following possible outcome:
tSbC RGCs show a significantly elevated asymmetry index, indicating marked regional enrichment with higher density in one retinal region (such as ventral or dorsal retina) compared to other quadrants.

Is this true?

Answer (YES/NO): NO